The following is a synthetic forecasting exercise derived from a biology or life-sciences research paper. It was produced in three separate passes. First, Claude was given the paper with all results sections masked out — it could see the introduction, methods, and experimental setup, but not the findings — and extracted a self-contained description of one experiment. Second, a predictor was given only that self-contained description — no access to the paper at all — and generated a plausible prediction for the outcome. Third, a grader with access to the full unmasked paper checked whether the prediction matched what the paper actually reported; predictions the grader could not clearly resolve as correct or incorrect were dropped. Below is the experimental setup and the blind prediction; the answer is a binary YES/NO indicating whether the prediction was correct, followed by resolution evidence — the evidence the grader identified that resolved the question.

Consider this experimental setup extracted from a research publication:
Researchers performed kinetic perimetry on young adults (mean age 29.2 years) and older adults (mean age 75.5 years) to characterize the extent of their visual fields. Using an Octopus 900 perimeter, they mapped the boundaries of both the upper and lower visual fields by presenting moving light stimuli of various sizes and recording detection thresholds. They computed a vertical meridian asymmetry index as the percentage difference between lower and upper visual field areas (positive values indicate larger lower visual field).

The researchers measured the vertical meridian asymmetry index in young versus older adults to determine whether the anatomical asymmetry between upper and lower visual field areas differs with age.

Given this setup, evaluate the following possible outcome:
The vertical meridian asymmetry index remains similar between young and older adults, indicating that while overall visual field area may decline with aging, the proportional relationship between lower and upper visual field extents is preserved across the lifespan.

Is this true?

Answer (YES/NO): NO